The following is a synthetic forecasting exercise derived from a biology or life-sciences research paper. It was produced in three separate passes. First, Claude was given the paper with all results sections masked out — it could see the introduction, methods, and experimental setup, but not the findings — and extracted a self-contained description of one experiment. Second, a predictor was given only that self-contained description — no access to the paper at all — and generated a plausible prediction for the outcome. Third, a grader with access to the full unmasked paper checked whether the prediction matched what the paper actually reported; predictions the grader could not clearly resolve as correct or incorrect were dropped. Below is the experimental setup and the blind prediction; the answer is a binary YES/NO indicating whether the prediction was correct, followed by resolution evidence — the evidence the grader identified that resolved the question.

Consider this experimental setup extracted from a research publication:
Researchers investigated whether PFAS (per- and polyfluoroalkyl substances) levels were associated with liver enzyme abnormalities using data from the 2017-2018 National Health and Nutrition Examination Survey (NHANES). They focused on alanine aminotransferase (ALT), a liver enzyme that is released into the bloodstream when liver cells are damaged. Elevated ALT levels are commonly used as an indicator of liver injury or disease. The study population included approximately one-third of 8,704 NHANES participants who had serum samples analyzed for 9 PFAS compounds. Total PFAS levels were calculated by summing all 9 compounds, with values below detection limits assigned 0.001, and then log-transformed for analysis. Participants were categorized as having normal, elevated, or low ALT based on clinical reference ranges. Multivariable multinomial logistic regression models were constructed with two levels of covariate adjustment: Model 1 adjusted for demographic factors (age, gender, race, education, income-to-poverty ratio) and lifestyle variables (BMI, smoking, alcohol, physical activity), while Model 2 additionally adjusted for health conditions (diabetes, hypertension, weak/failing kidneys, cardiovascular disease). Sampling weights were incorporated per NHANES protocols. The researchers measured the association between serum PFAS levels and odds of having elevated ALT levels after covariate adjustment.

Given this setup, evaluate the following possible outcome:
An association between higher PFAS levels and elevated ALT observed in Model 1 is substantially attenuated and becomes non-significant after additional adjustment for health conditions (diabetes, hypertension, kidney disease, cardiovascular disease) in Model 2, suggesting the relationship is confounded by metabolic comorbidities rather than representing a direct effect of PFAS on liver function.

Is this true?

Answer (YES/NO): NO